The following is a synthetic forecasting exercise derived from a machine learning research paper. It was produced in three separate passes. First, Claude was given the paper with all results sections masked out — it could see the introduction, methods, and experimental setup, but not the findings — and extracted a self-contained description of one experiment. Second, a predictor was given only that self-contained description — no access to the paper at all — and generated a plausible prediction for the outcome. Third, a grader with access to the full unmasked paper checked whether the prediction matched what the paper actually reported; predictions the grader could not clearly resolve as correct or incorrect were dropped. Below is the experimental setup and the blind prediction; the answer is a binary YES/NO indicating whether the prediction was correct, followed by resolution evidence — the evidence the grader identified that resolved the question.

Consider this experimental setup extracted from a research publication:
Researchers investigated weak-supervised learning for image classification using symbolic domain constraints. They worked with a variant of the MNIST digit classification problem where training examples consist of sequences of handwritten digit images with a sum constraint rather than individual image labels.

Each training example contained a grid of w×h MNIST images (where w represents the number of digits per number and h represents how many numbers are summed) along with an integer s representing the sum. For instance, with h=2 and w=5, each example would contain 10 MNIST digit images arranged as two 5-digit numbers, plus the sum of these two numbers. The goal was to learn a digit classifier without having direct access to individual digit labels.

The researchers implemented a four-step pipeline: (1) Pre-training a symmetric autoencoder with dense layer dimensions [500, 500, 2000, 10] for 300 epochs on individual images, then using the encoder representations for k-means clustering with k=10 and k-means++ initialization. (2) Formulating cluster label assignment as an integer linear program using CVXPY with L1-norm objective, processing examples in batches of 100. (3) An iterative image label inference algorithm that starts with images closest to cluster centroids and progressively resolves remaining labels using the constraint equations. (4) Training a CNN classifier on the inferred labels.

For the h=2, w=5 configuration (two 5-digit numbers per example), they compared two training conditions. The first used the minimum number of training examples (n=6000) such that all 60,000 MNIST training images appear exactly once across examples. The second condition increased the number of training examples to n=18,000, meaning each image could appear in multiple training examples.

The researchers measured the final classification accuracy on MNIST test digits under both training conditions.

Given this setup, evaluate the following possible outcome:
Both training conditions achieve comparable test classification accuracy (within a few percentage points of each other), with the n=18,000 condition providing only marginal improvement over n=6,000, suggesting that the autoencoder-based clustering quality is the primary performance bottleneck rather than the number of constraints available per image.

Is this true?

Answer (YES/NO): NO